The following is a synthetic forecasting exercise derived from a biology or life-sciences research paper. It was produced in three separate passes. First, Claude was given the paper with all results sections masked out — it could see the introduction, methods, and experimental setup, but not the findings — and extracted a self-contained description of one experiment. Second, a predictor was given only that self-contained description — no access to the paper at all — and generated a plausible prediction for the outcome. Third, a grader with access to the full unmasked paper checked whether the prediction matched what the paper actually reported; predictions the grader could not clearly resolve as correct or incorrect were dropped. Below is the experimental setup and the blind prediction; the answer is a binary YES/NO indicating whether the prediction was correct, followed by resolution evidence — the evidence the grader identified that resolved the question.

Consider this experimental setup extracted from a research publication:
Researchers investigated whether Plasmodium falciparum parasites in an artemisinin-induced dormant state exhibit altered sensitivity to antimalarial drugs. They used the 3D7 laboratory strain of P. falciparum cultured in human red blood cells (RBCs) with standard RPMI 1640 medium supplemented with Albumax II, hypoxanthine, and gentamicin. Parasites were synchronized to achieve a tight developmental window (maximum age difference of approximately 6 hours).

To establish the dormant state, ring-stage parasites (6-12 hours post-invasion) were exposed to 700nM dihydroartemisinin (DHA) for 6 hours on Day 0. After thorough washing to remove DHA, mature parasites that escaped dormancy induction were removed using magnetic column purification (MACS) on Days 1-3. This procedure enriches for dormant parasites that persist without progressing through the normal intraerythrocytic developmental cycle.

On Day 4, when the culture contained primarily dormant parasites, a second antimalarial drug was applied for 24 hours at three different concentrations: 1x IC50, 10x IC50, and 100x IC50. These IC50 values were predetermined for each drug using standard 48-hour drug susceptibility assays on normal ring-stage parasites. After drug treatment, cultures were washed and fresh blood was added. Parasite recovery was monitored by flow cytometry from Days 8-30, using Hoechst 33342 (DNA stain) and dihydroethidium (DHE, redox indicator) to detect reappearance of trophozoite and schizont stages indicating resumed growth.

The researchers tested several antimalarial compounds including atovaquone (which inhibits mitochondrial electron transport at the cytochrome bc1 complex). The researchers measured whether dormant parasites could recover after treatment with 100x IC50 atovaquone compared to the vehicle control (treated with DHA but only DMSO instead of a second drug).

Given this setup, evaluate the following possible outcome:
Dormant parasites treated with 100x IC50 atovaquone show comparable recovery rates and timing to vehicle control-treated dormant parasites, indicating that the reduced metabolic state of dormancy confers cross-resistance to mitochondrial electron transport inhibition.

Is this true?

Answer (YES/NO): YES